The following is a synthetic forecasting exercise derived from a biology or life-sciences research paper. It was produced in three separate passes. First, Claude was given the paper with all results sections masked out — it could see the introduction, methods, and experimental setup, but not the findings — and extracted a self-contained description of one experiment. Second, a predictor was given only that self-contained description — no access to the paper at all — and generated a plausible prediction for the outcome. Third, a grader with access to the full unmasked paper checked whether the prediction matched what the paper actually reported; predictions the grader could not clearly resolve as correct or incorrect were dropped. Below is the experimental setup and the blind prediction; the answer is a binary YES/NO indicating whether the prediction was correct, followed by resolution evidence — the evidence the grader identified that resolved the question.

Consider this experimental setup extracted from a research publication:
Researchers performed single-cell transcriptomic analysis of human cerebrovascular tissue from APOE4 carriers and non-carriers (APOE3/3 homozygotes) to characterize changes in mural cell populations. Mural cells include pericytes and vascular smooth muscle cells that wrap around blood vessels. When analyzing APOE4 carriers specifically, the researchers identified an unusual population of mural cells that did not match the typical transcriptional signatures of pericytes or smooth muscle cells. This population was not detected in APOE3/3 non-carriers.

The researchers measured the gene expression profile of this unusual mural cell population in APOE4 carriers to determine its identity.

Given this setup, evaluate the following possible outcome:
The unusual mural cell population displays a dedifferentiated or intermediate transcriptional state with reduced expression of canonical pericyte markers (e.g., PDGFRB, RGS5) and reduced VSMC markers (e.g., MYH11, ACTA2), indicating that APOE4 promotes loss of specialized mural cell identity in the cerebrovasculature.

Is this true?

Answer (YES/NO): NO